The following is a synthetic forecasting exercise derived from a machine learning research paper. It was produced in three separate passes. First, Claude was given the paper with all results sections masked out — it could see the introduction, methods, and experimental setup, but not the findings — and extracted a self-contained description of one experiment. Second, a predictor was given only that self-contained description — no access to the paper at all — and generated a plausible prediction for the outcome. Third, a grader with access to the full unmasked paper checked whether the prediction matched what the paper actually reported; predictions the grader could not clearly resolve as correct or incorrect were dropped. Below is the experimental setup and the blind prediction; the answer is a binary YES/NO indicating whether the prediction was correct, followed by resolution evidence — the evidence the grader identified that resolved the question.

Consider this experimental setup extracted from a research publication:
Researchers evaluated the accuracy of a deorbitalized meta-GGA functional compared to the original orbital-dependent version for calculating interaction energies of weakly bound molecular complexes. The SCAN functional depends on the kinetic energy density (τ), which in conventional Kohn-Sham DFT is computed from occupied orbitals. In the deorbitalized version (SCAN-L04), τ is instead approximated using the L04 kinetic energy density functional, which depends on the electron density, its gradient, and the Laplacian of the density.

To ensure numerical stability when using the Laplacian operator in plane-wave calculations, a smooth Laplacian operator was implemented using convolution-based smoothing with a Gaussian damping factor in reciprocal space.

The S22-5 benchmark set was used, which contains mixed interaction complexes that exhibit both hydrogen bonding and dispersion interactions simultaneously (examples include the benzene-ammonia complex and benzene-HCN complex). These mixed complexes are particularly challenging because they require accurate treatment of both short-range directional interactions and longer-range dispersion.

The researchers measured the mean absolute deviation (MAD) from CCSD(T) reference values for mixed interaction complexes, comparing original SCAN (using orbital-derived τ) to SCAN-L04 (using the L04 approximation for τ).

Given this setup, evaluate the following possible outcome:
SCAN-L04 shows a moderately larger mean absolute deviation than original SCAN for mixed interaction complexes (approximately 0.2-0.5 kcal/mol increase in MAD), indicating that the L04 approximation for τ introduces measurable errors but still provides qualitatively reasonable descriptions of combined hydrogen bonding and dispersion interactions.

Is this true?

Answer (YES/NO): YES